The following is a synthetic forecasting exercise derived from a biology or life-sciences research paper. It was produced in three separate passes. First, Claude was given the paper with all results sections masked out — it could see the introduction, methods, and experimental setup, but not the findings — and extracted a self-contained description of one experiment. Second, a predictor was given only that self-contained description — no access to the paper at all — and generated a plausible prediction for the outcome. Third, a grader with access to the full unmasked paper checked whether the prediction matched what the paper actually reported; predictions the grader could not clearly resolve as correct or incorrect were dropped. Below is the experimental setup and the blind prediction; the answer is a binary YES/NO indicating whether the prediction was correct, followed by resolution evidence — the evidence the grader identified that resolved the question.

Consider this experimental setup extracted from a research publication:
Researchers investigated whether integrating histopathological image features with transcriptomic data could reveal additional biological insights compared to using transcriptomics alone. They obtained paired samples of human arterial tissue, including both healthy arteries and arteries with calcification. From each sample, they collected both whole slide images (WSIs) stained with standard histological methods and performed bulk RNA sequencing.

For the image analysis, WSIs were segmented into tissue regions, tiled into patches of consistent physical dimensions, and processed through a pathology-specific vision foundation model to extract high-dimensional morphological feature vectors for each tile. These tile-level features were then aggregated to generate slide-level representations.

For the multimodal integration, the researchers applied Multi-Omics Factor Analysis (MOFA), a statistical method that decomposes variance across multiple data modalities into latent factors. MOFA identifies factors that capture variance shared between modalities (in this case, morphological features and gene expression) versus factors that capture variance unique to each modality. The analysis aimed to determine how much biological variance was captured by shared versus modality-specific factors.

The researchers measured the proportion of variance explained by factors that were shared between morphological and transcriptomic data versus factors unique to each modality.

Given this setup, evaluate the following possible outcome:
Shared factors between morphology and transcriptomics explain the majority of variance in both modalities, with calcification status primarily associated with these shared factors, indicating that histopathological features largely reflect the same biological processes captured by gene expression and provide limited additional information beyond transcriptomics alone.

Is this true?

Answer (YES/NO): NO